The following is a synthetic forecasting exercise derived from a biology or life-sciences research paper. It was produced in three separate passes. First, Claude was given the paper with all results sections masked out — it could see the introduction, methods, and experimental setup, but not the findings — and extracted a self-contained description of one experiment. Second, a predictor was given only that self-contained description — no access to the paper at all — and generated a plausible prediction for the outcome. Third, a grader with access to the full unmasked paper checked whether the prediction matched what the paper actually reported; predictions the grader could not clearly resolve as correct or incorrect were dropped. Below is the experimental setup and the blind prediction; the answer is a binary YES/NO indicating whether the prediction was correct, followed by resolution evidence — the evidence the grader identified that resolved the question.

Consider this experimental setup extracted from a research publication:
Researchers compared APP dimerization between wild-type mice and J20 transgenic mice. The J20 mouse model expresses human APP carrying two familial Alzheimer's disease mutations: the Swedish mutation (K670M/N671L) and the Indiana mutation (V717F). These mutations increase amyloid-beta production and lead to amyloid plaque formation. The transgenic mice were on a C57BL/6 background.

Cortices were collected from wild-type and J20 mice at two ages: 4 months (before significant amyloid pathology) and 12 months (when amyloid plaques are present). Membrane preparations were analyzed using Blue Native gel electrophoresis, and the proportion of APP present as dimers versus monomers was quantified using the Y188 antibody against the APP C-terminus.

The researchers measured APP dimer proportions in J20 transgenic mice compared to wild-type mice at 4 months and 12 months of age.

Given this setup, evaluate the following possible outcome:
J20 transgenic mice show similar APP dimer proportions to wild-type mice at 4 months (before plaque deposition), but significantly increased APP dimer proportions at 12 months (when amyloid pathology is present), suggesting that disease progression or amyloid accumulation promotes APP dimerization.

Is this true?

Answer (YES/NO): NO